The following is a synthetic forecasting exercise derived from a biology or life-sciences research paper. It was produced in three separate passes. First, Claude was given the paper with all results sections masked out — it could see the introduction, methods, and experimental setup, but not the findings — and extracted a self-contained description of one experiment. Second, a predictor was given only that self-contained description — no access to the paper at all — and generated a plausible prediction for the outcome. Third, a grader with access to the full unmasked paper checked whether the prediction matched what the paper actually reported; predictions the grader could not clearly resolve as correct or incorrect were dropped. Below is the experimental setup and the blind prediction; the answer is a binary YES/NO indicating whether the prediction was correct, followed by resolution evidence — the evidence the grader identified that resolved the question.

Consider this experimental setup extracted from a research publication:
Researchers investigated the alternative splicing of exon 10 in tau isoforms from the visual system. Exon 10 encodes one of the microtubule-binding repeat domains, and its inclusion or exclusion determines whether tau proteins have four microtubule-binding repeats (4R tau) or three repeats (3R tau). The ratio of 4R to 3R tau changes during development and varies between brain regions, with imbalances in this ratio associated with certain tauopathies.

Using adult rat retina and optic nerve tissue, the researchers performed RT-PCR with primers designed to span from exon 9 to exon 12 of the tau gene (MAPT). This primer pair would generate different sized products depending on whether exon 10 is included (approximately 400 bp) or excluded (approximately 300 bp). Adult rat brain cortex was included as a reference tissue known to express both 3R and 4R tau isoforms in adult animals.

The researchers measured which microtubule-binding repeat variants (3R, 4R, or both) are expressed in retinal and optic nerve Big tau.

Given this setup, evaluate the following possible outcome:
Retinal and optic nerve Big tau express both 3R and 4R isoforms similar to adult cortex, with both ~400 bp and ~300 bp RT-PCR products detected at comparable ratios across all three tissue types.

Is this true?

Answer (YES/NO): NO